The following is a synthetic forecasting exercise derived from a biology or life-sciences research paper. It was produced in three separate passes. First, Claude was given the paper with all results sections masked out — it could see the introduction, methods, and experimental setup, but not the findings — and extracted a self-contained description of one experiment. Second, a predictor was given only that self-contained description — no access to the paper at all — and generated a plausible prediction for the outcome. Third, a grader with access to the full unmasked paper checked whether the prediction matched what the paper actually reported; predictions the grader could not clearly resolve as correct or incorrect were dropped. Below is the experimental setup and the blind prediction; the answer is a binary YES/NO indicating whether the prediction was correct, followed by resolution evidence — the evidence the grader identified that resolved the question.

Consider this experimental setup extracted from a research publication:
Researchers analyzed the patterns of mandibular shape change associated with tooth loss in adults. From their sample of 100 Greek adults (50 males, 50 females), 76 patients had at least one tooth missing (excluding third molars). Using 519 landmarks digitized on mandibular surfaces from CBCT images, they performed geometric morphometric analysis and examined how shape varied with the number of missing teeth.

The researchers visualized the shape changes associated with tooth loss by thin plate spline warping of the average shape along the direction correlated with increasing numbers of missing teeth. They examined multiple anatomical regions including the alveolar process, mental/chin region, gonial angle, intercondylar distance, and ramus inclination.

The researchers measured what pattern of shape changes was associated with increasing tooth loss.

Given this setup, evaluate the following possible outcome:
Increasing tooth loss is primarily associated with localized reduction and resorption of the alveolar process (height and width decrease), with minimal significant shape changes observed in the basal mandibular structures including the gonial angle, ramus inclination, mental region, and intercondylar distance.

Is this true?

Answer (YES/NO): NO